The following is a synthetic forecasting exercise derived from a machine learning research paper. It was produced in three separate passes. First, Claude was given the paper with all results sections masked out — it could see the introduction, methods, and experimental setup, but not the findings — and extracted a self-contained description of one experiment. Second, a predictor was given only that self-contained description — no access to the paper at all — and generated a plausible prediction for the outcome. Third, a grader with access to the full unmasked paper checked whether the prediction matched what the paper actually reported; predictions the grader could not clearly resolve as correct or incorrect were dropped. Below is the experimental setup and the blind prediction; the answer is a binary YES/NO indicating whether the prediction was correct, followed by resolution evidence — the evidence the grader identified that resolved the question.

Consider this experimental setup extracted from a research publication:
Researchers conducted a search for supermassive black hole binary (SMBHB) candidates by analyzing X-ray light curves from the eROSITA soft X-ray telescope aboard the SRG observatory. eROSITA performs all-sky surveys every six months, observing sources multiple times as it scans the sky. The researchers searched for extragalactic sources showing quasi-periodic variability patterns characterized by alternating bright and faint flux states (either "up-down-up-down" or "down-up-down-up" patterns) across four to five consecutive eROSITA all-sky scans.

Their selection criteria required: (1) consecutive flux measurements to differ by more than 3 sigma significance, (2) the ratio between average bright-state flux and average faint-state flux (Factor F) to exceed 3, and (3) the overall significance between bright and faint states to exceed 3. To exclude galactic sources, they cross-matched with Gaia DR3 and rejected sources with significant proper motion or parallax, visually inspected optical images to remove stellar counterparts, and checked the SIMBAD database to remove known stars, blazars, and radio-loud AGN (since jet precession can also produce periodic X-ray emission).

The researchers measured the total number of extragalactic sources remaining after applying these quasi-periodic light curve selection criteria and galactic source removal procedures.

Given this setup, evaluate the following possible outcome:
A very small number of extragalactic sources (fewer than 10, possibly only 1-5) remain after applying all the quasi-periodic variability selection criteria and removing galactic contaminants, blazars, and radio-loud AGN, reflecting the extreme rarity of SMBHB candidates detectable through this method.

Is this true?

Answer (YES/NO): NO